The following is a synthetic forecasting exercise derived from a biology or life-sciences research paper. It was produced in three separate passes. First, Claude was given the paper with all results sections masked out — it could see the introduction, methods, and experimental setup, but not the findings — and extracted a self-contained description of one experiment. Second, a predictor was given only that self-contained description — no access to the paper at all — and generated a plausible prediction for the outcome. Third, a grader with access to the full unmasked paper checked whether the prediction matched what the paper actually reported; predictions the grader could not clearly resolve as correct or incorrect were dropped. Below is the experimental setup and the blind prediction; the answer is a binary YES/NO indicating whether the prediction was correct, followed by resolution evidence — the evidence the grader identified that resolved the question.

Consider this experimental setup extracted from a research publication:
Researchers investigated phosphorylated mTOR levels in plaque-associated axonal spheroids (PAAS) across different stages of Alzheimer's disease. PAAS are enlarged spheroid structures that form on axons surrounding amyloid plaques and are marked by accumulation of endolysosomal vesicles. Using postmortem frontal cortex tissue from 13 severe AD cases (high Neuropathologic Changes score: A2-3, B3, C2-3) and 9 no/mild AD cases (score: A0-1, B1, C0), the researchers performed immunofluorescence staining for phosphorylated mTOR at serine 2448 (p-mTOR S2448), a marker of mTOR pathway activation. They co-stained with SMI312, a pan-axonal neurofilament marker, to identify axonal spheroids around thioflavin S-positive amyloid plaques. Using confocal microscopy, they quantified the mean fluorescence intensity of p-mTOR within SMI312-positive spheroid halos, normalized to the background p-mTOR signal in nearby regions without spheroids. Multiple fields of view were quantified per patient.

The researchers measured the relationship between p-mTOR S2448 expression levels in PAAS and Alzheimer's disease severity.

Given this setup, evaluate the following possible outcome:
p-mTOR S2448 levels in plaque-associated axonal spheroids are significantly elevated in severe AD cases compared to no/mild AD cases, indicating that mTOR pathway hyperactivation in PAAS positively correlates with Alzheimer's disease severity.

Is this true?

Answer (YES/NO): YES